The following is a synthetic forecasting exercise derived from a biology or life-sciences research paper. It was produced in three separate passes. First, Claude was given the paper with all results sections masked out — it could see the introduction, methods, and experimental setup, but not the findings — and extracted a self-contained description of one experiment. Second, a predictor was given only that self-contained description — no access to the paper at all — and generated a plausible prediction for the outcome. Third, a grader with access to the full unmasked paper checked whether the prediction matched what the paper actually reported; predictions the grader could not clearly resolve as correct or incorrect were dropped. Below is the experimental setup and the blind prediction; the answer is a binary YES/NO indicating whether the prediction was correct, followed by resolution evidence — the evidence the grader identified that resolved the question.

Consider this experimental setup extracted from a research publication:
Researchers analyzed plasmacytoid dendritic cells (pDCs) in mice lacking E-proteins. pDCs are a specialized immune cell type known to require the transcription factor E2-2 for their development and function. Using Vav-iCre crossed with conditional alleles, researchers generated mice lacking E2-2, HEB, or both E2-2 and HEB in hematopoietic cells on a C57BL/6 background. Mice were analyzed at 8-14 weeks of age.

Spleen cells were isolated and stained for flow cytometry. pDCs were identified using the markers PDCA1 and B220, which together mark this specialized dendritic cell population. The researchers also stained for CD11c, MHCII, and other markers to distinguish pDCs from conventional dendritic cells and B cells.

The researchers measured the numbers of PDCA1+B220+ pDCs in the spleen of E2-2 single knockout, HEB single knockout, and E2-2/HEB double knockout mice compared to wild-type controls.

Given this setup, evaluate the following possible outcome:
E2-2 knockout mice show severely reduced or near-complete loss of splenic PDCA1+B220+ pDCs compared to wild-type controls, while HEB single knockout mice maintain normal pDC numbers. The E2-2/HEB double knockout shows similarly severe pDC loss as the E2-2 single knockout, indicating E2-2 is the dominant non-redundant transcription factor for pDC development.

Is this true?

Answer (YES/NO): NO